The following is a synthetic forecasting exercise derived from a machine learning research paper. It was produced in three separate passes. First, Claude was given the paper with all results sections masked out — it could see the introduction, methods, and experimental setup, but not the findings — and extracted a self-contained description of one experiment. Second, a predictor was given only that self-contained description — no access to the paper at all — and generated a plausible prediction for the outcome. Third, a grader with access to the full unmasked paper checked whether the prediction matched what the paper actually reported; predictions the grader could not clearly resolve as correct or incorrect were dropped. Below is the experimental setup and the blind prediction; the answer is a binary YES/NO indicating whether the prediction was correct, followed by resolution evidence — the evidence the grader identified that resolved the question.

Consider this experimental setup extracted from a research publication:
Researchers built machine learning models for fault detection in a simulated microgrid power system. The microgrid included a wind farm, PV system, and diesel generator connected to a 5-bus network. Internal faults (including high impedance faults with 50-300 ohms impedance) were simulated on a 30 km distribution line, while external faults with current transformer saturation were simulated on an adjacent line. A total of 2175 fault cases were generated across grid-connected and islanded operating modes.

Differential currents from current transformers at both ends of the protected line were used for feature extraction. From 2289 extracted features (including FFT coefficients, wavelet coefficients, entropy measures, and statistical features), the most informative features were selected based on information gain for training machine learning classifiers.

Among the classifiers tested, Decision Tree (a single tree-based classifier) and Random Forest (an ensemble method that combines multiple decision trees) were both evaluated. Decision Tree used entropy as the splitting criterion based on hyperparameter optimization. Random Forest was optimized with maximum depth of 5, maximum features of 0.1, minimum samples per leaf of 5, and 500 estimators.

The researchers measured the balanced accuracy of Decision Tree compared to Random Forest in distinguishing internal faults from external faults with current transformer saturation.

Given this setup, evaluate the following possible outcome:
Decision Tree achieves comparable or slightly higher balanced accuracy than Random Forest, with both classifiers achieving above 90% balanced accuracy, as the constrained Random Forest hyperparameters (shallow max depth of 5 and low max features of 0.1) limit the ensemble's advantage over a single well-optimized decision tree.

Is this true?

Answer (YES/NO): YES